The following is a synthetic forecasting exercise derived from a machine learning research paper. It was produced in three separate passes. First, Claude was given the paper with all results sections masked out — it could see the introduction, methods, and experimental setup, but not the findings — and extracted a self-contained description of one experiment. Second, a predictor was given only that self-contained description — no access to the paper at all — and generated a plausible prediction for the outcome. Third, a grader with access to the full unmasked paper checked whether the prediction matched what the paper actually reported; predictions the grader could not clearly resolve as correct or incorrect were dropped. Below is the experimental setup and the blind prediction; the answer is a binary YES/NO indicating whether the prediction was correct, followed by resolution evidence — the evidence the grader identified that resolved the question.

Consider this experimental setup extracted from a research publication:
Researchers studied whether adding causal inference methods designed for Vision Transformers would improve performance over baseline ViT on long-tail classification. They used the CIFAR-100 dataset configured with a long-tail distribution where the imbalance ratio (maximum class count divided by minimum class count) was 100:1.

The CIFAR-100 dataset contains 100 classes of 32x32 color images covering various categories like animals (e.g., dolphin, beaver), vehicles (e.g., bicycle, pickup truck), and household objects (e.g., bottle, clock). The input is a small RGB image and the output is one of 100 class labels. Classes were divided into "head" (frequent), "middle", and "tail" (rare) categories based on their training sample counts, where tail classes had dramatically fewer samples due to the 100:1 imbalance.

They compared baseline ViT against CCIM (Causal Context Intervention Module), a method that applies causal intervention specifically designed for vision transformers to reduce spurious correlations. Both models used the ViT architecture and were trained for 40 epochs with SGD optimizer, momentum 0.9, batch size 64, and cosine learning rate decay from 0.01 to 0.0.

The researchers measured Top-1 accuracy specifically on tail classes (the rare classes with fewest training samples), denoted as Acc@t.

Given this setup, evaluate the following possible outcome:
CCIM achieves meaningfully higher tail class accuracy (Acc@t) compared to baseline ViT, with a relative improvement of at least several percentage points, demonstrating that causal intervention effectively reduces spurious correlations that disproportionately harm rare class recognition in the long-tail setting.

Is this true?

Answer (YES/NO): NO